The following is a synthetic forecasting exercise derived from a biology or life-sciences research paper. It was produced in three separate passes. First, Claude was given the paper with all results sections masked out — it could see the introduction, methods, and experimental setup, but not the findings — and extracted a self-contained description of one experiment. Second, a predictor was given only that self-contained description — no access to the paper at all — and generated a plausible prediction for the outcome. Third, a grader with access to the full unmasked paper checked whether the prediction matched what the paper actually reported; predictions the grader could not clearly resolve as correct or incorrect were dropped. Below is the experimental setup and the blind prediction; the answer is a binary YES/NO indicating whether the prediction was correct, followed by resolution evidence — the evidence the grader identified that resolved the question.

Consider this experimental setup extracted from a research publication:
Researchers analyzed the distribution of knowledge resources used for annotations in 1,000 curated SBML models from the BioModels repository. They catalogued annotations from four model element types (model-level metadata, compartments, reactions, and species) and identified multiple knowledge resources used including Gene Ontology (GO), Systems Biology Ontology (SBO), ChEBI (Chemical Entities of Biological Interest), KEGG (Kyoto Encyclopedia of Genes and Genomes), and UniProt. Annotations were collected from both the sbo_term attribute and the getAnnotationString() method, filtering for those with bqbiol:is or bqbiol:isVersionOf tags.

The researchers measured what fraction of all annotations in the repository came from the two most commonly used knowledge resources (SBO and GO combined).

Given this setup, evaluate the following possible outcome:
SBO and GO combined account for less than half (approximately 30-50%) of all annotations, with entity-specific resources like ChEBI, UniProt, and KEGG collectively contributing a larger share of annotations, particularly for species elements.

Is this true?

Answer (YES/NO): NO